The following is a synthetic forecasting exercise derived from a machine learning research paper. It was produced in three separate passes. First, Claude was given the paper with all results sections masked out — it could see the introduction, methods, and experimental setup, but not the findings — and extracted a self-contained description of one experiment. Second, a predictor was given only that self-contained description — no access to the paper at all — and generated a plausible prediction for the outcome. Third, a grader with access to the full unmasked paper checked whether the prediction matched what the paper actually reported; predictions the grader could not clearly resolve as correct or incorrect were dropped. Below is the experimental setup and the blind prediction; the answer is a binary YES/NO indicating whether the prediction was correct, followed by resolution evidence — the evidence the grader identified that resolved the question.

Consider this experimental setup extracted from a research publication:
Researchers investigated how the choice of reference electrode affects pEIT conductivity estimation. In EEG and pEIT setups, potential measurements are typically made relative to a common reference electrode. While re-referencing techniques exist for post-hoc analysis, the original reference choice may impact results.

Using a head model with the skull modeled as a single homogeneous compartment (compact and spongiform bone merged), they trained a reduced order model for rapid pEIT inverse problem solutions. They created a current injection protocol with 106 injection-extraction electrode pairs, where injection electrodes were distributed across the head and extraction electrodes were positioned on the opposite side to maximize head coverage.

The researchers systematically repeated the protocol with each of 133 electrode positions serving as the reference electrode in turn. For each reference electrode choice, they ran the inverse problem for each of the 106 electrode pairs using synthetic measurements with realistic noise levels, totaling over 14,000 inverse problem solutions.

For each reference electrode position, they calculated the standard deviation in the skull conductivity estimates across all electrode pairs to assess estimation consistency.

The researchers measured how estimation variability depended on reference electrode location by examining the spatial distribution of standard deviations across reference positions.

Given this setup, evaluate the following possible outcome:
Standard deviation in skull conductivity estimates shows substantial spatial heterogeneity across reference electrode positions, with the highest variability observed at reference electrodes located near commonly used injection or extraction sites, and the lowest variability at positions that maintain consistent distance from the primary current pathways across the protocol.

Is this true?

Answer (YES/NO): NO